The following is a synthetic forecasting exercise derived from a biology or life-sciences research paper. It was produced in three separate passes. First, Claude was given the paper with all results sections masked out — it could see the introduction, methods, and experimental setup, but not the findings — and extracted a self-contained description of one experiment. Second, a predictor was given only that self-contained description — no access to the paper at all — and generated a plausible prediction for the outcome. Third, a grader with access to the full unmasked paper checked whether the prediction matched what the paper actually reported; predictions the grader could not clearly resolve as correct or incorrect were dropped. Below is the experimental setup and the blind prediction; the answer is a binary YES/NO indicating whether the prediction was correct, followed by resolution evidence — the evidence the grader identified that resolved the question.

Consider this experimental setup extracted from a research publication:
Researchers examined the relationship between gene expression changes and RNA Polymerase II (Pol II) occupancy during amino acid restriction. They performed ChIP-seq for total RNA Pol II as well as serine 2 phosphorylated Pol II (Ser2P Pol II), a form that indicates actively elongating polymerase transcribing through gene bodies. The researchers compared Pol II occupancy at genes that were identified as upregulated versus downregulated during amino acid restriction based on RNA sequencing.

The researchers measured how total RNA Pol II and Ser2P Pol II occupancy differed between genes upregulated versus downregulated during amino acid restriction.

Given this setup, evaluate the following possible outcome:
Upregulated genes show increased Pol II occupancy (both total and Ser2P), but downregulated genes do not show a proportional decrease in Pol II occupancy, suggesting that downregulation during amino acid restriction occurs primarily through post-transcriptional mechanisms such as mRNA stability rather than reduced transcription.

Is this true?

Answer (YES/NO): YES